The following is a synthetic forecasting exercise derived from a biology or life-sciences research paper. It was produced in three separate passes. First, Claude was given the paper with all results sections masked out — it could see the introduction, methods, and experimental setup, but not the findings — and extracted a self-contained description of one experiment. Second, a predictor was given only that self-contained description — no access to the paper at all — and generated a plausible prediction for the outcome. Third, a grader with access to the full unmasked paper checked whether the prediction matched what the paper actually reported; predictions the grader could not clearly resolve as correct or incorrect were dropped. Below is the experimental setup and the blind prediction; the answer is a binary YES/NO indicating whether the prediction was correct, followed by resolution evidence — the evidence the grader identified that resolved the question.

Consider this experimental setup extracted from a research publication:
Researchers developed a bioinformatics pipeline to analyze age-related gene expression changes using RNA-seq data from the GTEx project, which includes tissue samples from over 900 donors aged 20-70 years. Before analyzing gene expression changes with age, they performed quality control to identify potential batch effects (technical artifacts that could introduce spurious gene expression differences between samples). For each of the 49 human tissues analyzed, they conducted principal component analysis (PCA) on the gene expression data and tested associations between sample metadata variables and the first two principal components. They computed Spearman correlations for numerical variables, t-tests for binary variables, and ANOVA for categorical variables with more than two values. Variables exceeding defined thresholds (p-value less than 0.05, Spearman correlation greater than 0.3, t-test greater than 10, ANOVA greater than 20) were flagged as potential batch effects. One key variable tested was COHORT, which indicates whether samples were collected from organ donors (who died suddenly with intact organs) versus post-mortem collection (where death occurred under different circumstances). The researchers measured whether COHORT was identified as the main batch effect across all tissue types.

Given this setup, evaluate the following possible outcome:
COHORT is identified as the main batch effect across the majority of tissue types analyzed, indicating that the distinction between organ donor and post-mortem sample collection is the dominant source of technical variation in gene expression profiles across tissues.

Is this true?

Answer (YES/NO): YES